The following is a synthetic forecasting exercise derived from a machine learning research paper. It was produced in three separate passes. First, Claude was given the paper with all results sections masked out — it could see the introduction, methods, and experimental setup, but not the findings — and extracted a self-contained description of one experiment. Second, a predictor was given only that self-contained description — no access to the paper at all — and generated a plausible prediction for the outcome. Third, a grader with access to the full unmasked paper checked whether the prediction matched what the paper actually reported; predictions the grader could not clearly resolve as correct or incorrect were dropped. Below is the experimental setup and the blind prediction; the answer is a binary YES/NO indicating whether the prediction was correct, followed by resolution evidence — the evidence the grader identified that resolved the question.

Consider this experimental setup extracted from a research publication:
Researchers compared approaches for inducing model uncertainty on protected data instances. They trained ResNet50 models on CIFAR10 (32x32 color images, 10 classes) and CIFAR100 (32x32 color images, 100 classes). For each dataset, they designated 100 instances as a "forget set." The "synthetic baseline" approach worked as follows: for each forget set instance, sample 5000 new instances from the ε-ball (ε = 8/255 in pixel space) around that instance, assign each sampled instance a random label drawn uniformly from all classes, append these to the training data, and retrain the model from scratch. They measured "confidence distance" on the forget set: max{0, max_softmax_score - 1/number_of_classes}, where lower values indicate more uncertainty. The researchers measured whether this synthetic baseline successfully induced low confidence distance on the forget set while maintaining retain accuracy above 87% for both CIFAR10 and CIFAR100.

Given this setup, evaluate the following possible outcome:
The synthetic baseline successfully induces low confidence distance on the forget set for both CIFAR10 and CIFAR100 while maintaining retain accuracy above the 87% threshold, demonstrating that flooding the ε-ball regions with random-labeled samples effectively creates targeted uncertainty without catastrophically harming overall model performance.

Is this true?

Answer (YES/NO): NO